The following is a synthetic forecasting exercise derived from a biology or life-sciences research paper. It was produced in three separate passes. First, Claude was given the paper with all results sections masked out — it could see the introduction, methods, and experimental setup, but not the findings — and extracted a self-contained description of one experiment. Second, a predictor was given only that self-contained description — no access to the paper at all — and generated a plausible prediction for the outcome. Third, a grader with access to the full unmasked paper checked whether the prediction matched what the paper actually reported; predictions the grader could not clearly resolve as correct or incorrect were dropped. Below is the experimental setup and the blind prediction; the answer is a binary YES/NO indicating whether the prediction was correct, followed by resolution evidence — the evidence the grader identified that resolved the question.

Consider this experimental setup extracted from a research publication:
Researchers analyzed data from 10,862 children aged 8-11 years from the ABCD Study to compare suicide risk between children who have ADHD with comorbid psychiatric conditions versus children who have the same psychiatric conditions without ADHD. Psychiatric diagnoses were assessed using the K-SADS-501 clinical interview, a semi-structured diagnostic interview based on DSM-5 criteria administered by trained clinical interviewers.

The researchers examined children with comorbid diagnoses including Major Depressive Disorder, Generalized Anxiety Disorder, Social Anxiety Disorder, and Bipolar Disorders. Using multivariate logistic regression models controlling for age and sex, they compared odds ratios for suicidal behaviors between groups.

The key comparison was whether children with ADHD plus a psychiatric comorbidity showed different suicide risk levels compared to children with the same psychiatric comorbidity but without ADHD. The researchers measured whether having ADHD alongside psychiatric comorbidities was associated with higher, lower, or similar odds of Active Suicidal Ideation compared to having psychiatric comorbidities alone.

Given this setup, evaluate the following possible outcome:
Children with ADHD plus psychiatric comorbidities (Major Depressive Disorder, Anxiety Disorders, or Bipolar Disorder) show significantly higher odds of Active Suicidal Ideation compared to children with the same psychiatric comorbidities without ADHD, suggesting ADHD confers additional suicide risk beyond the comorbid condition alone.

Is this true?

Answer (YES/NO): NO